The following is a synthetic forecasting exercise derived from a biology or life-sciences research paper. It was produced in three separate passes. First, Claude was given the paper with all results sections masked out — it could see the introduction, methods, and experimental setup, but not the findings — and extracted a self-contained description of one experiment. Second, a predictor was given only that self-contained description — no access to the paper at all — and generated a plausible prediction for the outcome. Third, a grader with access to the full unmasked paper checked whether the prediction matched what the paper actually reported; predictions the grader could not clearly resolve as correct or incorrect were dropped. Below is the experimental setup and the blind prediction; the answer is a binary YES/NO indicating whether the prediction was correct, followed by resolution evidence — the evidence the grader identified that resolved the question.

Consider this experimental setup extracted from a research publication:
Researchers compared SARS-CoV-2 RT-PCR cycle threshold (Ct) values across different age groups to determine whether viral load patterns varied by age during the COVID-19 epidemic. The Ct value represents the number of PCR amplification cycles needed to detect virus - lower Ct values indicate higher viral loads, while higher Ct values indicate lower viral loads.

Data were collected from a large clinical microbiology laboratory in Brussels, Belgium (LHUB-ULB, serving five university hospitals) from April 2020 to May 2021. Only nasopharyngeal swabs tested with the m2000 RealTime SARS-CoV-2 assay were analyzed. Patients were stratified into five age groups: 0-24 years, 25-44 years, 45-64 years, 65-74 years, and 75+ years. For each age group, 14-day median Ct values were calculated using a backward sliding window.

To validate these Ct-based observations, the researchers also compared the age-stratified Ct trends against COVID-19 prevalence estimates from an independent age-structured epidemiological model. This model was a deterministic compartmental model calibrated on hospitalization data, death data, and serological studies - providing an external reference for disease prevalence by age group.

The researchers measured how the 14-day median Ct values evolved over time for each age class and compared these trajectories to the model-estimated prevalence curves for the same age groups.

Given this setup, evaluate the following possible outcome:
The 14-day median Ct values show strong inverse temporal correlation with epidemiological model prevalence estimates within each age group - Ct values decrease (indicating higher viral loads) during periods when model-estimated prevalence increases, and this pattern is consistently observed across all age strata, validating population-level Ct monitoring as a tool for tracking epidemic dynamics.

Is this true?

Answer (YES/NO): YES